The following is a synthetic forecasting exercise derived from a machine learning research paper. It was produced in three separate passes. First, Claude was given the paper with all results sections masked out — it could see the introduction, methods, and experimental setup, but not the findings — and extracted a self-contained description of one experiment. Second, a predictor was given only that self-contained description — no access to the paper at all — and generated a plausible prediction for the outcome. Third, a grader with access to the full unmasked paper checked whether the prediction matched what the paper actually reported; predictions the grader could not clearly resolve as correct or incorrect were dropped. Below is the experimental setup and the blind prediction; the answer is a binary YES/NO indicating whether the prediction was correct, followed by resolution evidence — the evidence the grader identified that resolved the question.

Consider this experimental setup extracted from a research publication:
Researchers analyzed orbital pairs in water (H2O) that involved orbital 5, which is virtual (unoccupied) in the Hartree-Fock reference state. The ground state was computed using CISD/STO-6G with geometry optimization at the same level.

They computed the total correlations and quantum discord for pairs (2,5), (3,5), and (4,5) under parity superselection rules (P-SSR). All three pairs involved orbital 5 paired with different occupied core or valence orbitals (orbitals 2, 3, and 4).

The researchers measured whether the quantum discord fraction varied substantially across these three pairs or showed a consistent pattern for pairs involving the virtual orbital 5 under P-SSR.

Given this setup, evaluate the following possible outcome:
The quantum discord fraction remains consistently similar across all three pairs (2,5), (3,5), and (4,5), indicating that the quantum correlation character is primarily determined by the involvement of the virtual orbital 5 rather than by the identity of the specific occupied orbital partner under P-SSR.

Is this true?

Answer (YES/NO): NO